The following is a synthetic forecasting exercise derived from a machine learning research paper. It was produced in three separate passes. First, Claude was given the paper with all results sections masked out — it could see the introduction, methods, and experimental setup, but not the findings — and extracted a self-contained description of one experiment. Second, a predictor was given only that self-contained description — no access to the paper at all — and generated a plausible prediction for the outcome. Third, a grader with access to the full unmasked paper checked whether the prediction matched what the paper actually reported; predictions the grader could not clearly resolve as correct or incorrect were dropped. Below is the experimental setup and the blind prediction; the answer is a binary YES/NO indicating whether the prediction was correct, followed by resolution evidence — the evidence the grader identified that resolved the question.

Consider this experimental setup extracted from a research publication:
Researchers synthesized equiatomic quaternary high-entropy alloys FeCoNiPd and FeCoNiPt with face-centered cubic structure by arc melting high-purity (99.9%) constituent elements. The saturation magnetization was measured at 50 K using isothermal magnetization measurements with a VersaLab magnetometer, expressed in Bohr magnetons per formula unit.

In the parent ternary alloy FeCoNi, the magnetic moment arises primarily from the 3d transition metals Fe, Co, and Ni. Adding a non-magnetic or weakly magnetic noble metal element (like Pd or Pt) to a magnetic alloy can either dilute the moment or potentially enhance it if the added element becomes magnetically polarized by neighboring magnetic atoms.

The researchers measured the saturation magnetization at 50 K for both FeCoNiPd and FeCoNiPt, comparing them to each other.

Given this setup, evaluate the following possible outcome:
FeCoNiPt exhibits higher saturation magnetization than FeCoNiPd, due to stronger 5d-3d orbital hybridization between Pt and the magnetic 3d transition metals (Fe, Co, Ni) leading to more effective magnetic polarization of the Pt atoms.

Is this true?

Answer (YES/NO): NO